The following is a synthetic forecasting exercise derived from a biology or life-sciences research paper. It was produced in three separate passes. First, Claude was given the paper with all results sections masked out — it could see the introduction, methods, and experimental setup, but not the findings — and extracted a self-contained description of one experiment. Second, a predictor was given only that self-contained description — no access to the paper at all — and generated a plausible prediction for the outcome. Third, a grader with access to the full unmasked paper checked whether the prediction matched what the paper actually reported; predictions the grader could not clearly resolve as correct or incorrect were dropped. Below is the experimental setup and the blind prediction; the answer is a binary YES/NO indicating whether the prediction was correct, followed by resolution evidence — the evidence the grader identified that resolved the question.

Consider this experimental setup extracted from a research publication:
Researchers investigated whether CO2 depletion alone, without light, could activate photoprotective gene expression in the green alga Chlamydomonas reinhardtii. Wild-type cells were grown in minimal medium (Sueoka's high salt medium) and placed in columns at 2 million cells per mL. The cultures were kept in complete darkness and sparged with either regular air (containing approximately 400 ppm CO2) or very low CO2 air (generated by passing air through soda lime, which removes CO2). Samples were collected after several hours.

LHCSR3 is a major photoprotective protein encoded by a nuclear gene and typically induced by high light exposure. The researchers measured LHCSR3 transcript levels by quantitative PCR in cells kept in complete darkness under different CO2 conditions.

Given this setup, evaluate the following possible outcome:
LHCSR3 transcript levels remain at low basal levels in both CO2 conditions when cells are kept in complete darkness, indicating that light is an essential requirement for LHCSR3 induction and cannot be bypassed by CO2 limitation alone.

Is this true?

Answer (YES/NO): NO